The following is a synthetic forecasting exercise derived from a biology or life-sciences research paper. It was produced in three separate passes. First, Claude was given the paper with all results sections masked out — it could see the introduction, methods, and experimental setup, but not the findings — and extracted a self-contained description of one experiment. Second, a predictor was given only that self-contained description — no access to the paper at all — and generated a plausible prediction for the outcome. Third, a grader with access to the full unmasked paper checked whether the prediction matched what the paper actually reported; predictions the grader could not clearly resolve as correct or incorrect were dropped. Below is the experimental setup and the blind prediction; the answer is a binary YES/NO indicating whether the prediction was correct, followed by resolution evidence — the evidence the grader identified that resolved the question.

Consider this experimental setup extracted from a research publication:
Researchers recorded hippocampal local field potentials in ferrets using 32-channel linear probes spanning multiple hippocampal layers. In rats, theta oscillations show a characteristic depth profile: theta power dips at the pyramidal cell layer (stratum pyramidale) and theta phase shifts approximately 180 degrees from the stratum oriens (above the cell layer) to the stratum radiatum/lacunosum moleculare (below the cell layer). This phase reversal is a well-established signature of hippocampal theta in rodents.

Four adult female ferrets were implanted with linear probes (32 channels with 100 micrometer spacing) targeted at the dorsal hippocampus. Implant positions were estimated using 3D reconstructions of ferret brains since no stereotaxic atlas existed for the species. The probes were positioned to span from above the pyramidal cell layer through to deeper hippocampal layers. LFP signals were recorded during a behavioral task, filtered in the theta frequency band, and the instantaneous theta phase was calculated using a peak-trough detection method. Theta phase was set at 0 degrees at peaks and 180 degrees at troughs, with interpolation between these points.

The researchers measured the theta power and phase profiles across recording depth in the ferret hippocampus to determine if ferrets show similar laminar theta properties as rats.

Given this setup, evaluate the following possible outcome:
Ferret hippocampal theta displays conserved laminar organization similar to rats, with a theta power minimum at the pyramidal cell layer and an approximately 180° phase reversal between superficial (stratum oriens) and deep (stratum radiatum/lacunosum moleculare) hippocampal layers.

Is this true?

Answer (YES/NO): YES